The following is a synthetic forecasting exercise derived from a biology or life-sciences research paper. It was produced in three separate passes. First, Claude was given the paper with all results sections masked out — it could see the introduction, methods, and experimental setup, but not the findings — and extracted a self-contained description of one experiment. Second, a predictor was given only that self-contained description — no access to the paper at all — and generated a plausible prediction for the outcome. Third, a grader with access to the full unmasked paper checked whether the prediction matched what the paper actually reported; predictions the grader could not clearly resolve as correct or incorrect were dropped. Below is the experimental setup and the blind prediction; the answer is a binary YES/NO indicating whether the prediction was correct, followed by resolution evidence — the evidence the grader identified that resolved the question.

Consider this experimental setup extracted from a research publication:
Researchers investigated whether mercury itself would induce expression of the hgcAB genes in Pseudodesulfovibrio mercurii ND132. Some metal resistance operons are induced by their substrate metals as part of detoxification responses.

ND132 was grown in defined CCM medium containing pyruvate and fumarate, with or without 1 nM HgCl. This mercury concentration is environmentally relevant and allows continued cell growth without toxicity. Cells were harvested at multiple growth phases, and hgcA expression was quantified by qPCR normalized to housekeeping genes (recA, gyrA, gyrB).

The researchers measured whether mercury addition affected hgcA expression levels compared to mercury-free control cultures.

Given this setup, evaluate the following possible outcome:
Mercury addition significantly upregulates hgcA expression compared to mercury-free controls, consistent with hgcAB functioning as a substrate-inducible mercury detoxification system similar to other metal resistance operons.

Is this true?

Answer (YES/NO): NO